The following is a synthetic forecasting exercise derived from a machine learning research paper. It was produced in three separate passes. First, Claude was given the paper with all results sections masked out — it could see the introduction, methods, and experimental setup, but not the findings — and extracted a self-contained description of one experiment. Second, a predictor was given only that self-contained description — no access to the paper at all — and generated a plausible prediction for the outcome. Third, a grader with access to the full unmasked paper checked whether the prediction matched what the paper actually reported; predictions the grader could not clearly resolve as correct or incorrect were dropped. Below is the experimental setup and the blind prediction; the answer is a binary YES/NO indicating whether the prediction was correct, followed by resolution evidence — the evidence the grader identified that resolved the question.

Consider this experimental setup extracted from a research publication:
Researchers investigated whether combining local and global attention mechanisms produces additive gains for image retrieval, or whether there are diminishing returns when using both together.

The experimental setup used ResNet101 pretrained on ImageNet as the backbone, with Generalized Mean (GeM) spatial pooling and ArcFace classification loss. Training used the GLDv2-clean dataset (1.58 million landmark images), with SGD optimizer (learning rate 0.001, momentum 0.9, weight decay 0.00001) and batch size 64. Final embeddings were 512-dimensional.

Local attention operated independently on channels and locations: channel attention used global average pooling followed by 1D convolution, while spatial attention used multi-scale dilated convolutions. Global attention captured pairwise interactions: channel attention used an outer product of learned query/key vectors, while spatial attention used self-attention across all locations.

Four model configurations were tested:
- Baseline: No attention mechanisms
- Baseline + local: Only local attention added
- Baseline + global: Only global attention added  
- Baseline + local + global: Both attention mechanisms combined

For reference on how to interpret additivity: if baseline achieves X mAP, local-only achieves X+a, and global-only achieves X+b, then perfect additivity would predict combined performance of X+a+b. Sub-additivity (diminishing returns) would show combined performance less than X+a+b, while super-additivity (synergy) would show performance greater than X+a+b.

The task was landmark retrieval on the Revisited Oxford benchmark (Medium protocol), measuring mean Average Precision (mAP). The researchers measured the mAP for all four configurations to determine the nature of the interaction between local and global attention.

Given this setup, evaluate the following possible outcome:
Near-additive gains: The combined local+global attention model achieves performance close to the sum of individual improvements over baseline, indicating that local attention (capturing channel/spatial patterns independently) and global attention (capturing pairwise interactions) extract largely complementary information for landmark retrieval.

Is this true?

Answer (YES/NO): YES